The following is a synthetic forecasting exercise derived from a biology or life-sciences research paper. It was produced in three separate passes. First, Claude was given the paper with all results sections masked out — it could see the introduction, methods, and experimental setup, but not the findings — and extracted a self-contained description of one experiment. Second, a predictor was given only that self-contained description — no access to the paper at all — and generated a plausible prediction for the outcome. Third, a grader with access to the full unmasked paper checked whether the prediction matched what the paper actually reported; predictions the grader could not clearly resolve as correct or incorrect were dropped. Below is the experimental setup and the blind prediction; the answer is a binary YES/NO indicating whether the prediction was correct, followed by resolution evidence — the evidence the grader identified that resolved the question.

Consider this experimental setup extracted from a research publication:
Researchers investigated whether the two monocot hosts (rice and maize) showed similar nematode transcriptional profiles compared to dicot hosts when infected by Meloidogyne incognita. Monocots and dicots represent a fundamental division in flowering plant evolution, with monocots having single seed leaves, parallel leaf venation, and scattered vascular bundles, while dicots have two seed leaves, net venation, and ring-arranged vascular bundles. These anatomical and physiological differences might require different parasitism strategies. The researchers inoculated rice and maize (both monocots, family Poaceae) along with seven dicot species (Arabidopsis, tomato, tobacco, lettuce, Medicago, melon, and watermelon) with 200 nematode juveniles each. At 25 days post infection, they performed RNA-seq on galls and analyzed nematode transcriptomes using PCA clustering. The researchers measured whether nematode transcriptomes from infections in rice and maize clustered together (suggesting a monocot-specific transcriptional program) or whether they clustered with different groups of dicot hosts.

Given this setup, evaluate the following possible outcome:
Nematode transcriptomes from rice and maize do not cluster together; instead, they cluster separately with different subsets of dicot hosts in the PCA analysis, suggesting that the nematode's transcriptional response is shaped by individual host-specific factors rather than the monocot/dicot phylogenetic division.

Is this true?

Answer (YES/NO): YES